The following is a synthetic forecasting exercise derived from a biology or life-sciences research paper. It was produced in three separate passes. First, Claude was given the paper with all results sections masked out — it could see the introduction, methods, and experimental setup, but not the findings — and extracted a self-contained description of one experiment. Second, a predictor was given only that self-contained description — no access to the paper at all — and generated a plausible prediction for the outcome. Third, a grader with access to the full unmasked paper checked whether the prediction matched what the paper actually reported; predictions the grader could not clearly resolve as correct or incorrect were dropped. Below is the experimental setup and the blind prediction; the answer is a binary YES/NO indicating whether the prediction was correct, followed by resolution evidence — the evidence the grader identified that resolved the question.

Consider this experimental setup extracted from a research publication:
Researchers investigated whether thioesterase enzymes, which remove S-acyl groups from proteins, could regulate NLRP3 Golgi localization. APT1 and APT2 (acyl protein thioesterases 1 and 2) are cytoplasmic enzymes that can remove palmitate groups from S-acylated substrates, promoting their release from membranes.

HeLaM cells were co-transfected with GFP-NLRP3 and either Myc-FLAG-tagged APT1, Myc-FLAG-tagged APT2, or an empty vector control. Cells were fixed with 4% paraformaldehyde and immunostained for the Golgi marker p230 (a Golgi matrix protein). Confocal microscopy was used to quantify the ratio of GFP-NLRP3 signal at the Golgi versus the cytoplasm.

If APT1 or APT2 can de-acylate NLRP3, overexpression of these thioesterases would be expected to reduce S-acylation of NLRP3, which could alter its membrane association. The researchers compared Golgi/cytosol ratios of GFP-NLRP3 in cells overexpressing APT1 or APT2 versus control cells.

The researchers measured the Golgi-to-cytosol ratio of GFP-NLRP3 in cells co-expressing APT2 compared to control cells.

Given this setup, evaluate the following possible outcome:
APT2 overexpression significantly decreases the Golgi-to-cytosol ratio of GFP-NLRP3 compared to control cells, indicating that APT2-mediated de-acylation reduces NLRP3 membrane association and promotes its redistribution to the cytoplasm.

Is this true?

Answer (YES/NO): YES